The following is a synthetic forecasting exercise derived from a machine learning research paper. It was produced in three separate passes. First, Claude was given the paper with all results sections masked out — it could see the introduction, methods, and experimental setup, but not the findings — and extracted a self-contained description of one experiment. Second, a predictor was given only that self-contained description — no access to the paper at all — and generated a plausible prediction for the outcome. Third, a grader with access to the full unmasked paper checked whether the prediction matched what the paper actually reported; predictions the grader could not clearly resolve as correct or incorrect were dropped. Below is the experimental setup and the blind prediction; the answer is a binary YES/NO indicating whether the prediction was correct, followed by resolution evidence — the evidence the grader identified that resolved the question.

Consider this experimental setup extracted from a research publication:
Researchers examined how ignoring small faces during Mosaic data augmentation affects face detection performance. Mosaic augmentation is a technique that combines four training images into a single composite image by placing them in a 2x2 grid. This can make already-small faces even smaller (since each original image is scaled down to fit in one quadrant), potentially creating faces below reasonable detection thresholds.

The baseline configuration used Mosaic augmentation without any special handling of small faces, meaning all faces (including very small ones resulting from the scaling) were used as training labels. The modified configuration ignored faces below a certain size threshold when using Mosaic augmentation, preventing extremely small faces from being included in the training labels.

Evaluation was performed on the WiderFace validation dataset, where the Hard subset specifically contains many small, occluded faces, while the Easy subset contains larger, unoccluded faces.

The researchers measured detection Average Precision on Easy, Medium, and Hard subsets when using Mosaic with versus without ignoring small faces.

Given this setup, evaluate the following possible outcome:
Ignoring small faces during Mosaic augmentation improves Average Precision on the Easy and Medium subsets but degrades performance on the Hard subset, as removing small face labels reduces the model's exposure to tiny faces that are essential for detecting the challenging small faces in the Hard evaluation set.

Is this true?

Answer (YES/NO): YES